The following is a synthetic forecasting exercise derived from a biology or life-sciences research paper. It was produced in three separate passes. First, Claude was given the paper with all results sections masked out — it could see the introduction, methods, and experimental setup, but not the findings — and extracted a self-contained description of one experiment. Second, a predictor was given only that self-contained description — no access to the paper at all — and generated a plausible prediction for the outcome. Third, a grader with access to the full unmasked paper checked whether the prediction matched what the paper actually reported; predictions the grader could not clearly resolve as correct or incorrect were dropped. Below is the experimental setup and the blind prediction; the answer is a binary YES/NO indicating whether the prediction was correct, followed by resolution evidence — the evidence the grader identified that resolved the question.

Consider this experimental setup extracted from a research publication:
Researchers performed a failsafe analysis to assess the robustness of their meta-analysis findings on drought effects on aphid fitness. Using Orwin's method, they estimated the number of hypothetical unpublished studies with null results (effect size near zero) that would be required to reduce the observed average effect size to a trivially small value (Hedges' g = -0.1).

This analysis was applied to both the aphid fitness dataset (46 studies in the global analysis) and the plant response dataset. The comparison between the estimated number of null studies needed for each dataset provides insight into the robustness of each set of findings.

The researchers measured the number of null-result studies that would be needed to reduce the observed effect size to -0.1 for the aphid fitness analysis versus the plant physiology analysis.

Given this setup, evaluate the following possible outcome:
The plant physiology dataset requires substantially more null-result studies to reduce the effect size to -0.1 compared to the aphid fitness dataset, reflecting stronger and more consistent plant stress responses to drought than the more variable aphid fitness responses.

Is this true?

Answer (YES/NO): YES